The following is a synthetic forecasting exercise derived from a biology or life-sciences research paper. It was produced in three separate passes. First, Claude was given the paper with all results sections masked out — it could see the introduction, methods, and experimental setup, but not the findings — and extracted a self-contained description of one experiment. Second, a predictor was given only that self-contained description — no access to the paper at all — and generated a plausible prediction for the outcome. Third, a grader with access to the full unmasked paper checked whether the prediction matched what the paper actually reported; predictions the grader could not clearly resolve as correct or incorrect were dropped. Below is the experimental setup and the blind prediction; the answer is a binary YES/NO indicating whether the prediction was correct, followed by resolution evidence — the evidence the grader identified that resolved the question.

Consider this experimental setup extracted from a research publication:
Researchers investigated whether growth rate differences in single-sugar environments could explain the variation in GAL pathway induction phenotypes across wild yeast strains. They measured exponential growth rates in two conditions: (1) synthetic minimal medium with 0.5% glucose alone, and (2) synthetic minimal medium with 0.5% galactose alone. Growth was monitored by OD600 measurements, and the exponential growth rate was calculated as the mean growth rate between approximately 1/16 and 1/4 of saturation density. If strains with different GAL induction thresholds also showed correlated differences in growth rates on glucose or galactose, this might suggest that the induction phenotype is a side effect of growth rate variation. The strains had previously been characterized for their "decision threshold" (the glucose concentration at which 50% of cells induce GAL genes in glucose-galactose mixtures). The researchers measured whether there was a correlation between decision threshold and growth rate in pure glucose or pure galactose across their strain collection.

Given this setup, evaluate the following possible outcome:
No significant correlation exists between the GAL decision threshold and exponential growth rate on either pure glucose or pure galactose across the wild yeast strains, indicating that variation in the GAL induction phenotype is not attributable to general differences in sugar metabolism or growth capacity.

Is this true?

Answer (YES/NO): YES